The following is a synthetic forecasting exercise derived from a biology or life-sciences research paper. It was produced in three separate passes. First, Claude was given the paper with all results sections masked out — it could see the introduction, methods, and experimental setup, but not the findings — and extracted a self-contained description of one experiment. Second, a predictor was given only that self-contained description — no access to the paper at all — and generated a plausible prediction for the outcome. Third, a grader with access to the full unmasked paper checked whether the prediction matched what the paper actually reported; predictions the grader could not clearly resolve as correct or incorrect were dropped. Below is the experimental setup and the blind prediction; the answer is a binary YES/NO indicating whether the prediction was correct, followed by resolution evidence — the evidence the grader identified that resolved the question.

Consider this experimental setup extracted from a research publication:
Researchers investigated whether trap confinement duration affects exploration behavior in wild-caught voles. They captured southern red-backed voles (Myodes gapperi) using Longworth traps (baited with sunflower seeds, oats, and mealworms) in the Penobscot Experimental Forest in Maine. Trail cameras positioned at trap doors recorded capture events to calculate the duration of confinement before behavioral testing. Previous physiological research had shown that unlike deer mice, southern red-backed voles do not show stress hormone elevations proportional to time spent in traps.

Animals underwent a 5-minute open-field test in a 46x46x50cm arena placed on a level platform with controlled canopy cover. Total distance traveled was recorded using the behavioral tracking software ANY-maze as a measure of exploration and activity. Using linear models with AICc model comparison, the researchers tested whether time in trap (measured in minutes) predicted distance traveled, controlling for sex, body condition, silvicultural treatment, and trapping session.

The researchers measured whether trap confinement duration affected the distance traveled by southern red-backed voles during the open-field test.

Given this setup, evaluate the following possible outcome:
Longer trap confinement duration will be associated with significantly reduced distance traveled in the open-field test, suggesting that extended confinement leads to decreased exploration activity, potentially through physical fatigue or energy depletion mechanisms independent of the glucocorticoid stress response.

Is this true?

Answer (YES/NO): NO